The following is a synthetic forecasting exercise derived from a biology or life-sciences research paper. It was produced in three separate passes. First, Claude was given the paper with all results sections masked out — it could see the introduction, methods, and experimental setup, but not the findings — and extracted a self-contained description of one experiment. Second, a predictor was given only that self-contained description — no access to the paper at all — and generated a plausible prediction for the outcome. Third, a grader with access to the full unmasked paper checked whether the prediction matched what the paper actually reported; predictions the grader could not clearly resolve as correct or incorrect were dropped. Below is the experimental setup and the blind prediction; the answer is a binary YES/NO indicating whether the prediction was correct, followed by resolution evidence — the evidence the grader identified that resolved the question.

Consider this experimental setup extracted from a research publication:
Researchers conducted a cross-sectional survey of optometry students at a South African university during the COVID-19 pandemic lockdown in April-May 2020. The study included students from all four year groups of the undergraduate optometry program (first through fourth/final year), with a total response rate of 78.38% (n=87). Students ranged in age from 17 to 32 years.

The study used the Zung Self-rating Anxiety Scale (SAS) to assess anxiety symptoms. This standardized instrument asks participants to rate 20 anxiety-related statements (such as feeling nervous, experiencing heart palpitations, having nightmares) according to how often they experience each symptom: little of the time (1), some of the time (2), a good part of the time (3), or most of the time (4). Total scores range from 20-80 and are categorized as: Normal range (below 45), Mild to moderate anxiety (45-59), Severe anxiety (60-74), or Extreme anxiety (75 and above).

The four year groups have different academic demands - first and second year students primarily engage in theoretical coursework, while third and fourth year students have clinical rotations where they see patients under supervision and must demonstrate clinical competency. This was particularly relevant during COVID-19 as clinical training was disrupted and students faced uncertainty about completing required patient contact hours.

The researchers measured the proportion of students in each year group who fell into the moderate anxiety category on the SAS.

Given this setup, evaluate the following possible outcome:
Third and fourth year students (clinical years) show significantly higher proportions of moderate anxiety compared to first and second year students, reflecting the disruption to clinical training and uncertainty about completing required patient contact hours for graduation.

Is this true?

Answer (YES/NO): YES